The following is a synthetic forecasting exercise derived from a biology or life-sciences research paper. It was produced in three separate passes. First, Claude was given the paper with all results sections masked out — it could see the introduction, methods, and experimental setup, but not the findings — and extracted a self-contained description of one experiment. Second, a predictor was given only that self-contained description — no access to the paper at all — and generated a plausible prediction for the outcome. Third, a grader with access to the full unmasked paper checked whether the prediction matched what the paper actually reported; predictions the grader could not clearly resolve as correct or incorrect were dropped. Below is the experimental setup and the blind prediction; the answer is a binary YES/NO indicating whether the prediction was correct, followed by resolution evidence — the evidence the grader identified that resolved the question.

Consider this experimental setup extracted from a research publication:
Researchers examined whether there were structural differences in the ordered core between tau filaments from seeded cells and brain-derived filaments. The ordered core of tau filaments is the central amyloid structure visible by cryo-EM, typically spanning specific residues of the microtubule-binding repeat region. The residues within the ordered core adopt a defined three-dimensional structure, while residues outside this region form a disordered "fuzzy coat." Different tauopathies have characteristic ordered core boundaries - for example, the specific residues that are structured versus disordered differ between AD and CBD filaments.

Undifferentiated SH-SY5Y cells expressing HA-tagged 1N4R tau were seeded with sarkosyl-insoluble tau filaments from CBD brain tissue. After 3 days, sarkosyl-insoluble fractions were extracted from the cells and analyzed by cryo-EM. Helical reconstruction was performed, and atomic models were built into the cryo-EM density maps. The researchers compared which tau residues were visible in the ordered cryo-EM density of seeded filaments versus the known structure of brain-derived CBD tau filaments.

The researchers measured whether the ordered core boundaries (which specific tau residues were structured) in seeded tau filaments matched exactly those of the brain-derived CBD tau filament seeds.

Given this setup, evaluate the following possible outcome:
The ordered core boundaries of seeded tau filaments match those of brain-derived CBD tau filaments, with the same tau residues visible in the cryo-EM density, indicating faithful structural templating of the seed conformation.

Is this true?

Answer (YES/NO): NO